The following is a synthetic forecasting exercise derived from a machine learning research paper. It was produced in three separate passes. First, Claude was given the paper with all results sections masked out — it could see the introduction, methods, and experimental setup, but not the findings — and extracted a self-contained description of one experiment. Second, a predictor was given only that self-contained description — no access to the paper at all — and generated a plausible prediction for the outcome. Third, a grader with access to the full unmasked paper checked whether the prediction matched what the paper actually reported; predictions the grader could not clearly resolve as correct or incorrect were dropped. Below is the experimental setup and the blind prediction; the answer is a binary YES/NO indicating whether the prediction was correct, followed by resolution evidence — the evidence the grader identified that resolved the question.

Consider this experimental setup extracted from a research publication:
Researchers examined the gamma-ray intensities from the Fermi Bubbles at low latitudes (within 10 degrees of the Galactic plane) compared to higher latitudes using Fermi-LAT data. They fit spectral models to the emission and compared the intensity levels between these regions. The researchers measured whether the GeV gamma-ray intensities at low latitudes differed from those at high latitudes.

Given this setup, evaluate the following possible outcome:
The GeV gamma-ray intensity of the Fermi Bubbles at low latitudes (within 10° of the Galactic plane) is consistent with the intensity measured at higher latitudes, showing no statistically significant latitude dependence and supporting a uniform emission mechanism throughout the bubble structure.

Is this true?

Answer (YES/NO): NO